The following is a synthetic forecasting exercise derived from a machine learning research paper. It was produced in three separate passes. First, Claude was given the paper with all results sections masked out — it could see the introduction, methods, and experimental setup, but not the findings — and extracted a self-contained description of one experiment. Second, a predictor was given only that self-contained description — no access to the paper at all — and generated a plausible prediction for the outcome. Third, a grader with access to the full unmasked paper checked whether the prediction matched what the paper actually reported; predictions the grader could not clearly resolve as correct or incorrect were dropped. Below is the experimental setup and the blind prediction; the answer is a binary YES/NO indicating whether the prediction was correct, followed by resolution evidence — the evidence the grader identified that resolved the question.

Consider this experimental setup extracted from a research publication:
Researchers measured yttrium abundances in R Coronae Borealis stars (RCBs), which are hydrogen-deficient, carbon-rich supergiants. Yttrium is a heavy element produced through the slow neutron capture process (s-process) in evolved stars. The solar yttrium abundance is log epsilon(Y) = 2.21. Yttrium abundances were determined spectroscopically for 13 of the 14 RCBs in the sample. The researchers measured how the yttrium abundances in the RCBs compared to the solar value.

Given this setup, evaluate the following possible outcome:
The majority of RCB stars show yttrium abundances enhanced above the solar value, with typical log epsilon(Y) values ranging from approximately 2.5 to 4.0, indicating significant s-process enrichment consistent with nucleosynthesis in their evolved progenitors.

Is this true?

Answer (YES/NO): NO